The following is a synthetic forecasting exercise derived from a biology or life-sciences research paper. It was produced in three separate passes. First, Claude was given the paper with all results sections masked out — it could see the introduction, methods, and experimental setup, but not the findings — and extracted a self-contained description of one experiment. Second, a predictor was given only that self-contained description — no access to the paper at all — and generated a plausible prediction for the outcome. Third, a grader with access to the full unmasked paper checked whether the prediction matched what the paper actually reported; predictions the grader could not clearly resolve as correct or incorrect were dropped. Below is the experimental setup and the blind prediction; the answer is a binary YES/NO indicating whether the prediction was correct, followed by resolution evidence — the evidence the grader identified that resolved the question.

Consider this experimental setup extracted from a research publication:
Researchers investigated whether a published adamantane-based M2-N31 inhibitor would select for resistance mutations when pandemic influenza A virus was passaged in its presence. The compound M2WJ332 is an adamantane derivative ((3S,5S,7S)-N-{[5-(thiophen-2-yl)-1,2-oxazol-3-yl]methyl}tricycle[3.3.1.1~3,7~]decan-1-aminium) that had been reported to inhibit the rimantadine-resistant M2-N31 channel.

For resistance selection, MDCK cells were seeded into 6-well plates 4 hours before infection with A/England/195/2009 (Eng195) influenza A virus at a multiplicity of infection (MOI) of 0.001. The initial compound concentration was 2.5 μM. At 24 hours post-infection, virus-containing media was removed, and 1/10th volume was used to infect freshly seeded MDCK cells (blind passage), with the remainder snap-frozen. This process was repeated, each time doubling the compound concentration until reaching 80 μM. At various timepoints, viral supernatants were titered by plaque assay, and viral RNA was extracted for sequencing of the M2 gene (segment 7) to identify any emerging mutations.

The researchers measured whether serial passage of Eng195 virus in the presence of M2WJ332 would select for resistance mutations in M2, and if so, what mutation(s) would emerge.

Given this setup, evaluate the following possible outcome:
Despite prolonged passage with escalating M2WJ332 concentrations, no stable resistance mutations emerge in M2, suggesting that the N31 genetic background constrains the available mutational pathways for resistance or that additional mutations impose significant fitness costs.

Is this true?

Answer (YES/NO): NO